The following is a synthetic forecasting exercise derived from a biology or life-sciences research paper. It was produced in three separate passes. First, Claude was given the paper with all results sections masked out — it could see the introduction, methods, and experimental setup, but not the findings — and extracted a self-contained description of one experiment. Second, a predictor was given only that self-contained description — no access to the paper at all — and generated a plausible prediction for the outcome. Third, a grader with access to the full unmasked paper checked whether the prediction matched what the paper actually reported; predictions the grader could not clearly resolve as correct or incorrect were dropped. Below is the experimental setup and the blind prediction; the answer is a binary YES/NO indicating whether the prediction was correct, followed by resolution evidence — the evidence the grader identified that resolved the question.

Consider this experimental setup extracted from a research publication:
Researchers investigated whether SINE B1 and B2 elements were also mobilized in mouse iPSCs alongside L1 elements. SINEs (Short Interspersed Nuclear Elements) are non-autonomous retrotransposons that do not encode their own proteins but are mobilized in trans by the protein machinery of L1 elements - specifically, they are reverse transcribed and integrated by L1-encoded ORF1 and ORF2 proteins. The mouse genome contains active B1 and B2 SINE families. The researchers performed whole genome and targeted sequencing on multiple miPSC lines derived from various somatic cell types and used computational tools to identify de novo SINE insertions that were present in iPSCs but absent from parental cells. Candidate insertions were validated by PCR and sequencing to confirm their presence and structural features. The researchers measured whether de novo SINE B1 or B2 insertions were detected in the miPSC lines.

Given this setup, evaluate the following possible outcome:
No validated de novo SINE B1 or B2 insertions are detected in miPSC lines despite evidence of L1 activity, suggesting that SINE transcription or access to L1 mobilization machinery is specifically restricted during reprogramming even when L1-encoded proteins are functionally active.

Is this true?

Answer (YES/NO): NO